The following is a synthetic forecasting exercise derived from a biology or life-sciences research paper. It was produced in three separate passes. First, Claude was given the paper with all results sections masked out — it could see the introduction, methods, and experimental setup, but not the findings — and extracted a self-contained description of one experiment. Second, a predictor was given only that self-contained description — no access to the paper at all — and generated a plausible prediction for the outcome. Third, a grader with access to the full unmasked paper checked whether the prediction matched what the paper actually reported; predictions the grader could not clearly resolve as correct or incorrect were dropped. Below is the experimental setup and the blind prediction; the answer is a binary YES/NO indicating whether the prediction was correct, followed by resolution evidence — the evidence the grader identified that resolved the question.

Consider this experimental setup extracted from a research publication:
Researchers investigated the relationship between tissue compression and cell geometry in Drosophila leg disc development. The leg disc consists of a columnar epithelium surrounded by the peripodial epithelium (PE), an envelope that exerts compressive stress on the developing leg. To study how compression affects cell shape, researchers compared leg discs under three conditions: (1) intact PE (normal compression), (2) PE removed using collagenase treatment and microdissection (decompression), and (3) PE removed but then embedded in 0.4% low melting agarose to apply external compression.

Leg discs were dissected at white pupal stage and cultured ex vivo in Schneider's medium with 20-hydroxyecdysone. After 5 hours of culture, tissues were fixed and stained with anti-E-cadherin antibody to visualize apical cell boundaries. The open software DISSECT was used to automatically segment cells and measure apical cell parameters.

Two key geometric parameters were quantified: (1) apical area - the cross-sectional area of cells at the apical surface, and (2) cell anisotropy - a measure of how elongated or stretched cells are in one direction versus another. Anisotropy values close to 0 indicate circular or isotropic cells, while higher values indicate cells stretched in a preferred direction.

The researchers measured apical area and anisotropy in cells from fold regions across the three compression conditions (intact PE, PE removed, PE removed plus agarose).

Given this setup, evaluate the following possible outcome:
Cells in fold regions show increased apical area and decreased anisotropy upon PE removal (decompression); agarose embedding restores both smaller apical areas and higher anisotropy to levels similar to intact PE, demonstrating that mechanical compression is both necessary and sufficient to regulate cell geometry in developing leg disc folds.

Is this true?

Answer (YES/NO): NO